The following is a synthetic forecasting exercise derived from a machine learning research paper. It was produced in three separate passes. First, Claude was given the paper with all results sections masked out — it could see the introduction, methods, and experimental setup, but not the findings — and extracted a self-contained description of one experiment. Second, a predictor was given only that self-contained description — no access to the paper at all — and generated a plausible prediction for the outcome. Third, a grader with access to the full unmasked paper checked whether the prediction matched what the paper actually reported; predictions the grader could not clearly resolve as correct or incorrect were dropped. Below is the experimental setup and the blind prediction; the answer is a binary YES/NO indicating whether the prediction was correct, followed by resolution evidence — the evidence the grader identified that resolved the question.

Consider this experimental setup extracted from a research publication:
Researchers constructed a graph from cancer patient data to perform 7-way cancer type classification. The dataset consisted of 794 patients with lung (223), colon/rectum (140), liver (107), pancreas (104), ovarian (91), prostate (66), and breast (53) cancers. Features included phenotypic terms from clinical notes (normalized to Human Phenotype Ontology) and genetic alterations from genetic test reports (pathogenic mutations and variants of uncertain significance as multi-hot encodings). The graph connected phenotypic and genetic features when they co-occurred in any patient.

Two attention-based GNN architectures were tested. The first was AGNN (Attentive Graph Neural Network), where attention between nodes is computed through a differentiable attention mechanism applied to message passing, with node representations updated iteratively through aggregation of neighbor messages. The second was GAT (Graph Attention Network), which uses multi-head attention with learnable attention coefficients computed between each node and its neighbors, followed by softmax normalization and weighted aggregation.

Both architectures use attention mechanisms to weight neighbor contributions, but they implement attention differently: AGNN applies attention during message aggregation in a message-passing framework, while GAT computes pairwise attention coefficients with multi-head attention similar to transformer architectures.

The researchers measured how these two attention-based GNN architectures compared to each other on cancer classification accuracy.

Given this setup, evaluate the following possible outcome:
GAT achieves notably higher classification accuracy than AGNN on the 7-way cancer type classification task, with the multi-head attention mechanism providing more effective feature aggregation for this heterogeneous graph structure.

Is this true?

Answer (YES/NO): NO